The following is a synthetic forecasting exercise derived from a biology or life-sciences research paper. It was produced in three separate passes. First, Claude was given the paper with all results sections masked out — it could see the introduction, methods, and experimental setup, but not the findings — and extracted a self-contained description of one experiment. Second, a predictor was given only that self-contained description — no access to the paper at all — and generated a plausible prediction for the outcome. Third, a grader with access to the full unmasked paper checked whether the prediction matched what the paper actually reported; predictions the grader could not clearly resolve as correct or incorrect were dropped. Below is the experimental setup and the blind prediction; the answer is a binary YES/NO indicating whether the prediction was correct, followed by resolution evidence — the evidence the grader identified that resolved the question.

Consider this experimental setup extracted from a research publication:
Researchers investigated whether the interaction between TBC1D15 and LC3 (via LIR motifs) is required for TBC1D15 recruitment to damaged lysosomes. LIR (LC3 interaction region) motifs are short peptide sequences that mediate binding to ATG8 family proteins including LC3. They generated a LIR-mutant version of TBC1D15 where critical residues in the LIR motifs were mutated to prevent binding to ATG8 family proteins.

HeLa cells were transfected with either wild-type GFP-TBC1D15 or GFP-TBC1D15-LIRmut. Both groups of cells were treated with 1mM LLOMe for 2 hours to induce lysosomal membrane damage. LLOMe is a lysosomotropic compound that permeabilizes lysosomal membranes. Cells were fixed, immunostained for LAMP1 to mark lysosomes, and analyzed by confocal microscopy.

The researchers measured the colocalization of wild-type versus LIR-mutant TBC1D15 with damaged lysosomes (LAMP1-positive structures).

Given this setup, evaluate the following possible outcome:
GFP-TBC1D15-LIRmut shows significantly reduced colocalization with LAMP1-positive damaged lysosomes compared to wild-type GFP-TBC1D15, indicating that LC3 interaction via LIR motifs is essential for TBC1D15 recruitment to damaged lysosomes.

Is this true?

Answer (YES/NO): YES